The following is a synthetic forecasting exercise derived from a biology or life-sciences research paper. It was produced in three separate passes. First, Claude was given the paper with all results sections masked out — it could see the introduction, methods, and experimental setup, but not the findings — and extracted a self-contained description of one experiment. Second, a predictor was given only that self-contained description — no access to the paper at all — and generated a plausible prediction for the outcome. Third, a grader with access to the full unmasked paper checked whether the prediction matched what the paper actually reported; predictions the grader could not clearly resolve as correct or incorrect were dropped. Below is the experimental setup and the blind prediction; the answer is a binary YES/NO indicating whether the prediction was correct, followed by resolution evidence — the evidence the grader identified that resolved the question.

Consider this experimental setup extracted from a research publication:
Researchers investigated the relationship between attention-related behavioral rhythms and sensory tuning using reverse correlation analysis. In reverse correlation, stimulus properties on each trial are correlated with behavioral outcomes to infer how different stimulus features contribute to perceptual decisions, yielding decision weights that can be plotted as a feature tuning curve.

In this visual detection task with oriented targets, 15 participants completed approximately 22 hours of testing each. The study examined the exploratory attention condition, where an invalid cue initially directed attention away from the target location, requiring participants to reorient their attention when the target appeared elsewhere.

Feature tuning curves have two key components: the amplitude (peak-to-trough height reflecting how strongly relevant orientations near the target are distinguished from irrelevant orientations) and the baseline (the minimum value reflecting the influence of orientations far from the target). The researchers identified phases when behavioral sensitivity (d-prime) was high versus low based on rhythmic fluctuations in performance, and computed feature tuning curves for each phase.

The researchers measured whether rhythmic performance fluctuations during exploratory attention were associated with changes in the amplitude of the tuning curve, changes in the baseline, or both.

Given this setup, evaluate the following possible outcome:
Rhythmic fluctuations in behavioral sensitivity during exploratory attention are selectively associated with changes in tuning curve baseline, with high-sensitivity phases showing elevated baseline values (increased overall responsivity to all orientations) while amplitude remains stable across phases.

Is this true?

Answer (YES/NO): NO